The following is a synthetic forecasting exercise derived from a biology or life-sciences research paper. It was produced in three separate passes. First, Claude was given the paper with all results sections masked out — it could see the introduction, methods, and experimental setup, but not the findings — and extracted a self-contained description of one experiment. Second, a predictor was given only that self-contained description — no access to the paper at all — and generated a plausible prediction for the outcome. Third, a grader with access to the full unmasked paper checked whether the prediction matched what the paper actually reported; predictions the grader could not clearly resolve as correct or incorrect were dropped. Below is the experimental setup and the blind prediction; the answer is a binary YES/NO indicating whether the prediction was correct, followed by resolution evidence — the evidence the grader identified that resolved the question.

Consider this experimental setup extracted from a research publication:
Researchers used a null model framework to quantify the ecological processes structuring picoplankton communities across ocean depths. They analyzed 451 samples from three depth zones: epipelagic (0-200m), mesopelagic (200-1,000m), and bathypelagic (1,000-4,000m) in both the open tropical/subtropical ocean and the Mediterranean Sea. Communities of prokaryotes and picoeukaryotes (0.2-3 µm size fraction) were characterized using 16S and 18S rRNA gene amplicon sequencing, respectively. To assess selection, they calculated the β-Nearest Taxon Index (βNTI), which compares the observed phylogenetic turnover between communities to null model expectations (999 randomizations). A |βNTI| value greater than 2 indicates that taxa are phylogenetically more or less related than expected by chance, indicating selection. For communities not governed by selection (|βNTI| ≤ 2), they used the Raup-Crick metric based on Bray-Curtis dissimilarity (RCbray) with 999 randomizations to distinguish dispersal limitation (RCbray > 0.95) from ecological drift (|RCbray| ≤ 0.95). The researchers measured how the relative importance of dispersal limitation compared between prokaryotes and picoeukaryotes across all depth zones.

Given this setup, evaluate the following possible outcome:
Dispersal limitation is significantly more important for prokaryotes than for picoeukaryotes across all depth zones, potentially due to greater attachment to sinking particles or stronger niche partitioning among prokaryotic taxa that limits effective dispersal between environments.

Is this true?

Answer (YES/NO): NO